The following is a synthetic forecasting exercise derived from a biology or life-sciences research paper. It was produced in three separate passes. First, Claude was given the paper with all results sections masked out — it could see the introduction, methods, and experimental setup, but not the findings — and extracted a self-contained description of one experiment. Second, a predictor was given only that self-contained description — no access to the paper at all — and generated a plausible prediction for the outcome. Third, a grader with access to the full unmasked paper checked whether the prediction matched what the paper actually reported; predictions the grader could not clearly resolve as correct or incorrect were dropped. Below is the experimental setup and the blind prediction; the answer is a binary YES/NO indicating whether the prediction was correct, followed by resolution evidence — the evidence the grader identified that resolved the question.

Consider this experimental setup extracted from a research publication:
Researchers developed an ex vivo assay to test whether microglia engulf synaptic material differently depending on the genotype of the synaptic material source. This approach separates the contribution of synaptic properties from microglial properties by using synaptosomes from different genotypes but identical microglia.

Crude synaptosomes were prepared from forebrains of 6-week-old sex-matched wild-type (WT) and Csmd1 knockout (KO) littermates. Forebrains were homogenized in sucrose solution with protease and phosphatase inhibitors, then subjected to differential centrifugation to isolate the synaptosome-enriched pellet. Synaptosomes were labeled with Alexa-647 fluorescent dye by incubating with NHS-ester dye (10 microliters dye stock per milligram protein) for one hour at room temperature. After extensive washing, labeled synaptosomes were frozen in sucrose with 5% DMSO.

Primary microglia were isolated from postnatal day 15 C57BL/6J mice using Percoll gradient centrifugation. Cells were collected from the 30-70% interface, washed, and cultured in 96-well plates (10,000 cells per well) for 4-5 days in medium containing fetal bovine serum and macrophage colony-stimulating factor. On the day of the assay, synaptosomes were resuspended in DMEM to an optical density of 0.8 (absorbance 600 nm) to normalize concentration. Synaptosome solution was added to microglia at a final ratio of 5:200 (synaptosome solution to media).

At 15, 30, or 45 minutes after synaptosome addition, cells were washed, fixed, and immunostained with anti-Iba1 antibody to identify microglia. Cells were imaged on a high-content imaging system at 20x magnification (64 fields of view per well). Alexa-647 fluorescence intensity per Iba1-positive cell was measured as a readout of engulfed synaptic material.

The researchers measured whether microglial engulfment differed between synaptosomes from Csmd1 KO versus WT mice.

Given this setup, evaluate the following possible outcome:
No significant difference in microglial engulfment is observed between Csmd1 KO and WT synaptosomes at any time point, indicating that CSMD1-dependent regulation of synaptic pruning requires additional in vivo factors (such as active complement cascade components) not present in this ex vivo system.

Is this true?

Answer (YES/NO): NO